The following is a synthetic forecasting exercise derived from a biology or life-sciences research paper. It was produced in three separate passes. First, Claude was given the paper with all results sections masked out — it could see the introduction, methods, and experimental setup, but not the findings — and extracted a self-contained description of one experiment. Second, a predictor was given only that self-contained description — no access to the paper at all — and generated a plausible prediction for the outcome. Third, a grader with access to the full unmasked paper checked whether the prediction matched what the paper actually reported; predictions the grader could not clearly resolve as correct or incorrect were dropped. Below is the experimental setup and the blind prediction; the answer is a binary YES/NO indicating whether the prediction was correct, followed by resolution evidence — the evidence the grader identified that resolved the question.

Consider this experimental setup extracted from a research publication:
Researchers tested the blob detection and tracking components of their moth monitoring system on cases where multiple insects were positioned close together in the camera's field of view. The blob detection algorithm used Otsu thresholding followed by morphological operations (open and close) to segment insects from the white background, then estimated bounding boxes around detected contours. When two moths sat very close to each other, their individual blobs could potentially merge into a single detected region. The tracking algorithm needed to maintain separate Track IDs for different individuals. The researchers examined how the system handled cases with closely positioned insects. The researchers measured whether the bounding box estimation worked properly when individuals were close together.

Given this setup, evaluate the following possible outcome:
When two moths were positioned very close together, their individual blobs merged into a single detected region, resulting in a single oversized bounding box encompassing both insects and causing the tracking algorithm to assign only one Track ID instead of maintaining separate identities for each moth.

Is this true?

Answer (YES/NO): YES